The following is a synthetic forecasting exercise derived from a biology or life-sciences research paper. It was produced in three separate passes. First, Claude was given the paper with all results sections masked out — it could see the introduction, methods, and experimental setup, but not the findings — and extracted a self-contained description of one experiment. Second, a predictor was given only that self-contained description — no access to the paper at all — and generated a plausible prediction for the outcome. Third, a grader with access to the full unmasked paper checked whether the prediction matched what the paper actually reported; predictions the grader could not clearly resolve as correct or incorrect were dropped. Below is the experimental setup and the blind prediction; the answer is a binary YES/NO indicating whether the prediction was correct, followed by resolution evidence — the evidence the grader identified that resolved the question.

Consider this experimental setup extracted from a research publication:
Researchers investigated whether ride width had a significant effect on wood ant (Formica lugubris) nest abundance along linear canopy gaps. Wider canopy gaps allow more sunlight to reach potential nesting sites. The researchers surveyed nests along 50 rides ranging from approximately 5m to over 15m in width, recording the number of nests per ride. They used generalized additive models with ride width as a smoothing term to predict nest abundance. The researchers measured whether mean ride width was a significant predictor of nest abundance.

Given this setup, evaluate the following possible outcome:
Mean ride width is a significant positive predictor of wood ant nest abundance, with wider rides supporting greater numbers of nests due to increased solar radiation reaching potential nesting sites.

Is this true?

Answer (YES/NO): NO